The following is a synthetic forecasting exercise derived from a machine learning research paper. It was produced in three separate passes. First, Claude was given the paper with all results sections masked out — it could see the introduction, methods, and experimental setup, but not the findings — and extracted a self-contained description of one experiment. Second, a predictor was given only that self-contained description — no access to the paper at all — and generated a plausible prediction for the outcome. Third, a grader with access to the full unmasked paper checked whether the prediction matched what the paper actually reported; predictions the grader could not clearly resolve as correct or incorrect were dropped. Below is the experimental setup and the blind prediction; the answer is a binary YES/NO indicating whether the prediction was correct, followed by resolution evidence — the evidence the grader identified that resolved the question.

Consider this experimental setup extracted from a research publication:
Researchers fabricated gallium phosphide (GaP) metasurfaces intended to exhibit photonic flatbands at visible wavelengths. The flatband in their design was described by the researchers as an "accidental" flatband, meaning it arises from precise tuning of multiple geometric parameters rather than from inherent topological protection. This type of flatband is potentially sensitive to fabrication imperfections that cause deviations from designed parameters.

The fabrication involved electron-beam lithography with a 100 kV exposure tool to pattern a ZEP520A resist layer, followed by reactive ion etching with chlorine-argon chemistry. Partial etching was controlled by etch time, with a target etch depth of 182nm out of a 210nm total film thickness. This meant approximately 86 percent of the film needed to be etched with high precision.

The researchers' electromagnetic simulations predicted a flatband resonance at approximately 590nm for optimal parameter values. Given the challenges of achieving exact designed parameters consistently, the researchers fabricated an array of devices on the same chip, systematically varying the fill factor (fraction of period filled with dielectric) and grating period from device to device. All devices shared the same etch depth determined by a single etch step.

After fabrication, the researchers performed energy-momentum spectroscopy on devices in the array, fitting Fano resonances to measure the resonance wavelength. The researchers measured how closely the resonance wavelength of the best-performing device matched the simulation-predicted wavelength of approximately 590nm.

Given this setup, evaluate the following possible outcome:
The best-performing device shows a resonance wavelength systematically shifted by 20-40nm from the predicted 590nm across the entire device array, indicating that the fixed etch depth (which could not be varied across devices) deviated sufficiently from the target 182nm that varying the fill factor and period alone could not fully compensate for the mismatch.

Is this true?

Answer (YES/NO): NO